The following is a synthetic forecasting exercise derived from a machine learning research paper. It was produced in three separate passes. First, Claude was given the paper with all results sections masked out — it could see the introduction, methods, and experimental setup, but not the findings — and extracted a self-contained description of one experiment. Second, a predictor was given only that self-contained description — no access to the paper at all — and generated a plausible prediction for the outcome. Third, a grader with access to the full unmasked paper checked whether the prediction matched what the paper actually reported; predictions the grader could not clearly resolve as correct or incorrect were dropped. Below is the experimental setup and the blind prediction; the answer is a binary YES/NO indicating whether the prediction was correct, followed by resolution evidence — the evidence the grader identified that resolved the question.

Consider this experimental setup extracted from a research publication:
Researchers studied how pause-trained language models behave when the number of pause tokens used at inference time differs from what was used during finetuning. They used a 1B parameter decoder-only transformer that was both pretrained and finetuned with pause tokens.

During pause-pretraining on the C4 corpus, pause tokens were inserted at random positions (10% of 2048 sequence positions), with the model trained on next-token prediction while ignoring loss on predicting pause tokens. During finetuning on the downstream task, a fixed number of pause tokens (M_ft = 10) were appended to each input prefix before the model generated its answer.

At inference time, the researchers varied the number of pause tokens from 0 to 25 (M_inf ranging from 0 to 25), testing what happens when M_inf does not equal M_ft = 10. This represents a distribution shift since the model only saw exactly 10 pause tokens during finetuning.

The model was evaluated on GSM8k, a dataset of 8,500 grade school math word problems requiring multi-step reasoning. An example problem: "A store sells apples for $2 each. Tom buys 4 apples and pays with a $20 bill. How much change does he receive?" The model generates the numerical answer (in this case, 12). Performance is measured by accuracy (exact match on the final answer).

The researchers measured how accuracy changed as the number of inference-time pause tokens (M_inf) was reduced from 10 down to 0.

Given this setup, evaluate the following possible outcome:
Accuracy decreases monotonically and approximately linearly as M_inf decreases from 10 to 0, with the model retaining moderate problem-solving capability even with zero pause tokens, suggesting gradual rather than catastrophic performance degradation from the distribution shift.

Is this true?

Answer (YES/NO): NO